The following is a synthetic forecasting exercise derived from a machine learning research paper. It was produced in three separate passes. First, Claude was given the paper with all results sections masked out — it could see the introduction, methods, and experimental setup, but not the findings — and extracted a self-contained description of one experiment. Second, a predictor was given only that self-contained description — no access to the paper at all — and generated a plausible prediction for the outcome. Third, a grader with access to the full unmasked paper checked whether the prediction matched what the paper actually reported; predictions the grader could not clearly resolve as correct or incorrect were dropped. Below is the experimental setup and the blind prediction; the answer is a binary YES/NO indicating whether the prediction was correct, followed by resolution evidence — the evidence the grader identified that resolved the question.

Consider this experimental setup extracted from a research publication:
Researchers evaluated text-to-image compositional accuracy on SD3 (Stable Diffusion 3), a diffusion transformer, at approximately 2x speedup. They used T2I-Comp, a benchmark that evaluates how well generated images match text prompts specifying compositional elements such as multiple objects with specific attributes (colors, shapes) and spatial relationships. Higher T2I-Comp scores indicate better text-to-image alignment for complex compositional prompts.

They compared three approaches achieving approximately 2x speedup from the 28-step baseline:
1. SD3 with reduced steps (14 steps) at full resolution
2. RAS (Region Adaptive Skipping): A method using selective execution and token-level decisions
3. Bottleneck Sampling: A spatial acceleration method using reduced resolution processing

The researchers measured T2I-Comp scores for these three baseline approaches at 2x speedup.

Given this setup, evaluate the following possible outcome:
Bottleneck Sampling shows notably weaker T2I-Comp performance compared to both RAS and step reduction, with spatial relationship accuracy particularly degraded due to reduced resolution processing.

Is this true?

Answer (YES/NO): NO